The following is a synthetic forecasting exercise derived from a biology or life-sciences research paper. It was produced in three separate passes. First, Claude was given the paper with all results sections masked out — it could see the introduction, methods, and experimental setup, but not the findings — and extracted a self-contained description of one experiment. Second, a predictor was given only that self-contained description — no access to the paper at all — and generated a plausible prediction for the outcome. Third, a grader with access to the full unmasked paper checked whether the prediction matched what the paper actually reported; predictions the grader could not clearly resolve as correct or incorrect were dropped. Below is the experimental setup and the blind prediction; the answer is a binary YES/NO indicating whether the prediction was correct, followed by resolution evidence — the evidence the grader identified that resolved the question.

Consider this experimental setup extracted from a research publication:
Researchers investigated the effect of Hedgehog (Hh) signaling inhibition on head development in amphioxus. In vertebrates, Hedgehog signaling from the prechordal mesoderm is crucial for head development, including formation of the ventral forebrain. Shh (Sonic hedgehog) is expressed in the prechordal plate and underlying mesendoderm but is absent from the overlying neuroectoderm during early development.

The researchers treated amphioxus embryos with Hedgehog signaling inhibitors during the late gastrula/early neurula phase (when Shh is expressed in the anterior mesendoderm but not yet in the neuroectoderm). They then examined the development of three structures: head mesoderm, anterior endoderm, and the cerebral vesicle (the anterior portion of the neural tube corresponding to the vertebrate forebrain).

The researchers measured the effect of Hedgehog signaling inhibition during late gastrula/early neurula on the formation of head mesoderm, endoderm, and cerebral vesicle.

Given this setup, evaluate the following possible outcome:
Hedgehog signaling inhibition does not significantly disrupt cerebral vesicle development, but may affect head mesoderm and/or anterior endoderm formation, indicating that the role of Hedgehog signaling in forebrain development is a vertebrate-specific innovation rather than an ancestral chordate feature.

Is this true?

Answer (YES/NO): NO